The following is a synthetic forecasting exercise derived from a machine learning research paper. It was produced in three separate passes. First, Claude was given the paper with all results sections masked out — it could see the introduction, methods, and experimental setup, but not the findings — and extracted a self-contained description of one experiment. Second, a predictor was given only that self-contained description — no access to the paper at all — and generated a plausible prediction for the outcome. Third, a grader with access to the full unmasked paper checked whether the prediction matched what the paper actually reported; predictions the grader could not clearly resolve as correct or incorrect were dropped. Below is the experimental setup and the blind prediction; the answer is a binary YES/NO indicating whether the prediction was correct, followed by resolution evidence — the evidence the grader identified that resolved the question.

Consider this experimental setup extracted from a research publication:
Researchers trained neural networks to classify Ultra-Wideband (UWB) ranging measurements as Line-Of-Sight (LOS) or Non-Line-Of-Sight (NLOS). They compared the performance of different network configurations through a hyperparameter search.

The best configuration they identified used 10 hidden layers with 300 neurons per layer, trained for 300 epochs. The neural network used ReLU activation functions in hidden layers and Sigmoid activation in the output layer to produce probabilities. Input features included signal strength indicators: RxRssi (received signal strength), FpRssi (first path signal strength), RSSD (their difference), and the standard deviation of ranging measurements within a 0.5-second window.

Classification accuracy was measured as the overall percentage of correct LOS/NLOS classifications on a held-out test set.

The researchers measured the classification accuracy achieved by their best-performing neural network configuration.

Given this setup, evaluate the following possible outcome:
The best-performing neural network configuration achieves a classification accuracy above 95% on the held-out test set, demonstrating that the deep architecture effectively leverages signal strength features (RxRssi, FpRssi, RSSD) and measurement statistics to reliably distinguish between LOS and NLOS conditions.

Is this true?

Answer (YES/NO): NO